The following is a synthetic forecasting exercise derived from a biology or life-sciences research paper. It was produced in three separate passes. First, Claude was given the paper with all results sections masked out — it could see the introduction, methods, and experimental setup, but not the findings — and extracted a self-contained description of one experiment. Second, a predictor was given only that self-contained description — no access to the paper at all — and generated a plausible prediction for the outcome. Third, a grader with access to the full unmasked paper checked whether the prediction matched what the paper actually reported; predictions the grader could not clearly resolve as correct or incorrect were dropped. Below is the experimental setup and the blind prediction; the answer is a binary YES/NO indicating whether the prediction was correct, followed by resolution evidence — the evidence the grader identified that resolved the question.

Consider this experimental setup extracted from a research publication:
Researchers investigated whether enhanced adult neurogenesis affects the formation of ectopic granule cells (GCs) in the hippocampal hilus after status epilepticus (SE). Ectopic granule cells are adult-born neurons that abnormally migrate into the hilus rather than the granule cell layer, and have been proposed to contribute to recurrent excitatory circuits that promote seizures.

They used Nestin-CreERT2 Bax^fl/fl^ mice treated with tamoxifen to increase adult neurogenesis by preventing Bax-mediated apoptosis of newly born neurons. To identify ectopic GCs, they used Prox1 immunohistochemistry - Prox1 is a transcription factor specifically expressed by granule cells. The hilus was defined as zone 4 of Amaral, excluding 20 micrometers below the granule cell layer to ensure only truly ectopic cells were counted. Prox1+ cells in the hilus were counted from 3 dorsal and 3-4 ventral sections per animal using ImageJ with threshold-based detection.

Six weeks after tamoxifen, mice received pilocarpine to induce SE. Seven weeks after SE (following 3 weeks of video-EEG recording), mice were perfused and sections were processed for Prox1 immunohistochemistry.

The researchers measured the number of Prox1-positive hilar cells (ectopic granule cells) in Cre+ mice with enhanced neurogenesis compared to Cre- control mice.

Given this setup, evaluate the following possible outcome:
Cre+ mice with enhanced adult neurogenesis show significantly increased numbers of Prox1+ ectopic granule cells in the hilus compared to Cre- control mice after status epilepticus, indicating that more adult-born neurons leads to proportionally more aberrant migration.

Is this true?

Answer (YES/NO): YES